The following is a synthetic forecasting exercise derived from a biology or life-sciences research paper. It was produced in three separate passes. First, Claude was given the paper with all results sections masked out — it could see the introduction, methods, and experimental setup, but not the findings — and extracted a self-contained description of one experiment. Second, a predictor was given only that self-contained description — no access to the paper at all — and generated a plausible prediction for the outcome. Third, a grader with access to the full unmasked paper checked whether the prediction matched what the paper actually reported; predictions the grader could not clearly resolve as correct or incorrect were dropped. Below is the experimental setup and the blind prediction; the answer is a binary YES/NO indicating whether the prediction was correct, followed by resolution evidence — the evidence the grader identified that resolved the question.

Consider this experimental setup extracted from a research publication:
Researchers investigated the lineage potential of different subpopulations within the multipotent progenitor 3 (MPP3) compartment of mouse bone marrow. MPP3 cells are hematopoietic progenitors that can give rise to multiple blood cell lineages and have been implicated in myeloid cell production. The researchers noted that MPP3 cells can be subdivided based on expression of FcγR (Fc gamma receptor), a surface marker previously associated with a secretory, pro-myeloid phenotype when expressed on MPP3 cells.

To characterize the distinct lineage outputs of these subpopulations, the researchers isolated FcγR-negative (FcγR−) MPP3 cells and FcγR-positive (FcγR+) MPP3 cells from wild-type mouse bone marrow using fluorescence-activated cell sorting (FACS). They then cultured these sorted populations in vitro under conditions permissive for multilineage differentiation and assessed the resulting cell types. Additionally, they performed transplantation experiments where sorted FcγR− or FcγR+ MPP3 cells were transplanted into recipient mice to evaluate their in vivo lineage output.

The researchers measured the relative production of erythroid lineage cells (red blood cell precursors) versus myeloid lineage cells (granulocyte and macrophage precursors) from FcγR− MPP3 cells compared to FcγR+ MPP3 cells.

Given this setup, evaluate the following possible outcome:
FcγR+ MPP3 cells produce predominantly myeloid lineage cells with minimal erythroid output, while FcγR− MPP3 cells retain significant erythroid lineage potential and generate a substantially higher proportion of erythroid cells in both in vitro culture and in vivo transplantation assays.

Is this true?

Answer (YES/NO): YES